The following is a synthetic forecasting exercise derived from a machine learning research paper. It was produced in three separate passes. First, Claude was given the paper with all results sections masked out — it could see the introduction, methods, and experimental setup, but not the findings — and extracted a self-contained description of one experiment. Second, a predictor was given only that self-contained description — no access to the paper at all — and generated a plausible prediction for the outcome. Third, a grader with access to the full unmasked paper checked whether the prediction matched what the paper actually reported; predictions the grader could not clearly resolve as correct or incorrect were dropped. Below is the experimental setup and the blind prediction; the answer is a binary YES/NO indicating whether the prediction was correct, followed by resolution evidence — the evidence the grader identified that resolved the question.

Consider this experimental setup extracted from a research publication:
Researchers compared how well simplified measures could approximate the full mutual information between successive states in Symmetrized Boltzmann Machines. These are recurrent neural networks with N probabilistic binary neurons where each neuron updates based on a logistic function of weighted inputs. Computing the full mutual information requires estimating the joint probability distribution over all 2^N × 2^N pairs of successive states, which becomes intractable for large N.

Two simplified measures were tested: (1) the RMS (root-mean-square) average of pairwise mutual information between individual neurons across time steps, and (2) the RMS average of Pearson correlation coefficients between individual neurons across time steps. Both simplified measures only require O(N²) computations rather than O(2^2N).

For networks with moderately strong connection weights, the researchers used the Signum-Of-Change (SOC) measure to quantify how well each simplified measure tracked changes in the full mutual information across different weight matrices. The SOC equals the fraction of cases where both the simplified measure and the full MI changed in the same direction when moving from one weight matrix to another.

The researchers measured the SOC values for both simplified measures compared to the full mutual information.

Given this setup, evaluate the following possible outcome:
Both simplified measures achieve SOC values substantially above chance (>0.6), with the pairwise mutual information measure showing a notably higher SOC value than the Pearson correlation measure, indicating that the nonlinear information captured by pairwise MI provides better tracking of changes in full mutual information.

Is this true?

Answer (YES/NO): NO